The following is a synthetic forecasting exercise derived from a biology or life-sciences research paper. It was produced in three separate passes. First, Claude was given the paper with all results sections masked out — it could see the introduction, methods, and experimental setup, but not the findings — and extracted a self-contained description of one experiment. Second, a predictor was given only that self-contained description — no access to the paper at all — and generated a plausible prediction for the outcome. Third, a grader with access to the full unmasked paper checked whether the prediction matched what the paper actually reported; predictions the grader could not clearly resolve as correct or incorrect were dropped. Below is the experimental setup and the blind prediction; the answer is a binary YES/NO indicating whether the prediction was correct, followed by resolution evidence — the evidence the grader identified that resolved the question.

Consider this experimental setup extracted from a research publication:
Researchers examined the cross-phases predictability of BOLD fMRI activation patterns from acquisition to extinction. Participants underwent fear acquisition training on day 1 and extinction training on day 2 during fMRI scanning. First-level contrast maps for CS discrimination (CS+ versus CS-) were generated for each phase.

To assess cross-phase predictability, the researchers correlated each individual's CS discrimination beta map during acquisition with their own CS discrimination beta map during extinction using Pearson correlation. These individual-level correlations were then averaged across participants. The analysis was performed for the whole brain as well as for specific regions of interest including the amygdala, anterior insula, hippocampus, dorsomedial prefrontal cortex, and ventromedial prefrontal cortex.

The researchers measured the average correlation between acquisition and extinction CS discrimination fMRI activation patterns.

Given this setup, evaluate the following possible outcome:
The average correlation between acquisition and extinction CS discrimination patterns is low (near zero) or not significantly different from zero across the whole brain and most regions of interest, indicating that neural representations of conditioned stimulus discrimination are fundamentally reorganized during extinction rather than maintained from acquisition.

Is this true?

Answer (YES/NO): YES